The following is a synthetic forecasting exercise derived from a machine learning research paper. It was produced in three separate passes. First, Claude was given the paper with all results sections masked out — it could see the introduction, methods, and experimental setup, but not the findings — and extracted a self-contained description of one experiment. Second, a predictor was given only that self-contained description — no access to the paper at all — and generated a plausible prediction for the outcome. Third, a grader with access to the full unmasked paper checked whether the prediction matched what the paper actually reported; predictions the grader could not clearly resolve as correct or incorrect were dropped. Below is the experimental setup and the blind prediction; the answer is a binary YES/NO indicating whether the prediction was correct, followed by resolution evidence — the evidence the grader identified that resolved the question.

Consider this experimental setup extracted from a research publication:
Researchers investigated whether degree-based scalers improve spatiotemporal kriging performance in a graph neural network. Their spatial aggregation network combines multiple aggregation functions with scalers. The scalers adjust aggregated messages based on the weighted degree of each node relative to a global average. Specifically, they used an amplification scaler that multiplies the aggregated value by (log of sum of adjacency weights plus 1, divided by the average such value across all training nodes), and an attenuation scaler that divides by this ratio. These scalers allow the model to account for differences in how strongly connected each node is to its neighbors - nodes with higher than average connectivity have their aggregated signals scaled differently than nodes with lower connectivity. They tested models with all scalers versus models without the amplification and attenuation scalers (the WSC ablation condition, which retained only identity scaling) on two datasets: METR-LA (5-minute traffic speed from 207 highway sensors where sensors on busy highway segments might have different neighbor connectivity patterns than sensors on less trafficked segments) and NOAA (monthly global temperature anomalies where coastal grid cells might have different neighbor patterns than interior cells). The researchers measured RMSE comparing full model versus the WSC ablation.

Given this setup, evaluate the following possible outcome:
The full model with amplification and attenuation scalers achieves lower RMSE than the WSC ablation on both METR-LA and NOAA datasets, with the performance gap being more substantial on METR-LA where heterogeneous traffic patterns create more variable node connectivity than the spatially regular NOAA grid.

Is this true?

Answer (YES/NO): NO